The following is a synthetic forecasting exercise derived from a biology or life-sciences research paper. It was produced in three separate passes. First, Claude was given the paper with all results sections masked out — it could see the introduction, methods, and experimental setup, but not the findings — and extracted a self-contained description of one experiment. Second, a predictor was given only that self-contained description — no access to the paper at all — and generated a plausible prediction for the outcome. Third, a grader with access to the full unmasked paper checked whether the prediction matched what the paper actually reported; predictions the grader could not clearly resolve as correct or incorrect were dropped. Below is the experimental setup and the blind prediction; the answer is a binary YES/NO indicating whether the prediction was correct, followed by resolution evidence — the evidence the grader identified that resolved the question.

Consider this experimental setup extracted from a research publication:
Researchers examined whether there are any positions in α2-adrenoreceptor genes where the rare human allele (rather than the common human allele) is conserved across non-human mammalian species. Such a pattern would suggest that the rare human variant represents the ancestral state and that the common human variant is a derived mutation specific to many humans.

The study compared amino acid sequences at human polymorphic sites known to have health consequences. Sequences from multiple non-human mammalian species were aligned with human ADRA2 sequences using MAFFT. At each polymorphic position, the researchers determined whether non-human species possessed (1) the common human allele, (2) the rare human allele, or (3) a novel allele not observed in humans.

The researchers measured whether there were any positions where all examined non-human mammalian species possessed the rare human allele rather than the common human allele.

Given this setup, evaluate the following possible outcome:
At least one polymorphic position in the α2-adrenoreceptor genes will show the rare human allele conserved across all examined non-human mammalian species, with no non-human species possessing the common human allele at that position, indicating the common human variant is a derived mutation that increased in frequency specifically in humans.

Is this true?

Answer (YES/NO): YES